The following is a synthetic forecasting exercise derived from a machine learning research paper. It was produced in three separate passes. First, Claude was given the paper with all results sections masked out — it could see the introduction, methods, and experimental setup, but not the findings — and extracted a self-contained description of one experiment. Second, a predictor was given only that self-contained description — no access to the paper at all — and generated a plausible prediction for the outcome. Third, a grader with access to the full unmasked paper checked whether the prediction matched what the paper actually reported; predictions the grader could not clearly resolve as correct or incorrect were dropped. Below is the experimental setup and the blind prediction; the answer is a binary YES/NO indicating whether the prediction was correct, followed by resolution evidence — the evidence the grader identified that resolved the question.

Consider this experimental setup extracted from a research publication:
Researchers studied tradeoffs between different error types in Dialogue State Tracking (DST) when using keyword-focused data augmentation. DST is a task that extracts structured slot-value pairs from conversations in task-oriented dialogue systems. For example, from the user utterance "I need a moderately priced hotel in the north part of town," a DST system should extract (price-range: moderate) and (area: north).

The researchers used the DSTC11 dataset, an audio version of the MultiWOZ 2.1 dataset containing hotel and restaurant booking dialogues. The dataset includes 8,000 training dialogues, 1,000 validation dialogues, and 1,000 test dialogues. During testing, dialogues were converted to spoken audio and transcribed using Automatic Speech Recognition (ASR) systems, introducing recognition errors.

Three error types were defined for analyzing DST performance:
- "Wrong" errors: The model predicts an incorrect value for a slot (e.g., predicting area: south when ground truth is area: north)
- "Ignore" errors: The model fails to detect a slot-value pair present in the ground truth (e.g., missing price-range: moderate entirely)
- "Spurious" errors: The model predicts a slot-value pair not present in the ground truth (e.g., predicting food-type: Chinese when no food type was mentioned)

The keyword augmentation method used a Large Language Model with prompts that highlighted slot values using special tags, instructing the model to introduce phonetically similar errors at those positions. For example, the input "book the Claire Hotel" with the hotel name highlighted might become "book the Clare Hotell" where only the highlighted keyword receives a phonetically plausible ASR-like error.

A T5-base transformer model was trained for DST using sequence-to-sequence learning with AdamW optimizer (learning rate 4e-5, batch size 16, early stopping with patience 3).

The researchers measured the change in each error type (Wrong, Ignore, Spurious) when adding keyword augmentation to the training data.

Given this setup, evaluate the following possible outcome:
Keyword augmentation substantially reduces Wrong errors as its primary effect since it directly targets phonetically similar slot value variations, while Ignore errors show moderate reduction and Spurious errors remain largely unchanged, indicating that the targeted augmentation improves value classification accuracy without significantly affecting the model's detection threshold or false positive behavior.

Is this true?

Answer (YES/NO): NO